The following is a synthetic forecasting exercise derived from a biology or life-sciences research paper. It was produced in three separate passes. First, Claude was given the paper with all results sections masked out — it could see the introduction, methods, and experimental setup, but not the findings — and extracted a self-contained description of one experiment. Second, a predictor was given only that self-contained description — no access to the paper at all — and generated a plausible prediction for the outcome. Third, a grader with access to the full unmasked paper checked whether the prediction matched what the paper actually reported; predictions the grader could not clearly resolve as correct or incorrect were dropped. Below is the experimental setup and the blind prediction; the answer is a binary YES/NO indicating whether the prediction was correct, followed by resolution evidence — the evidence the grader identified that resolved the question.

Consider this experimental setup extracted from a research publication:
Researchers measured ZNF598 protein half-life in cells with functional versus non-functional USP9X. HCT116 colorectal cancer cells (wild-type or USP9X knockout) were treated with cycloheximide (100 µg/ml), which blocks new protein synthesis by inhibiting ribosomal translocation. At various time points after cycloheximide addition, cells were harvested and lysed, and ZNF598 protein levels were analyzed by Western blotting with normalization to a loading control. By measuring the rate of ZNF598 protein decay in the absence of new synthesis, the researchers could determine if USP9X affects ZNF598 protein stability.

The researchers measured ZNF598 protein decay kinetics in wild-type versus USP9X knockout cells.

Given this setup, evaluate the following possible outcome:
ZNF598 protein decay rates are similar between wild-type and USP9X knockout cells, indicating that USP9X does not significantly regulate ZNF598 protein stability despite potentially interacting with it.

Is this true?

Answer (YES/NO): NO